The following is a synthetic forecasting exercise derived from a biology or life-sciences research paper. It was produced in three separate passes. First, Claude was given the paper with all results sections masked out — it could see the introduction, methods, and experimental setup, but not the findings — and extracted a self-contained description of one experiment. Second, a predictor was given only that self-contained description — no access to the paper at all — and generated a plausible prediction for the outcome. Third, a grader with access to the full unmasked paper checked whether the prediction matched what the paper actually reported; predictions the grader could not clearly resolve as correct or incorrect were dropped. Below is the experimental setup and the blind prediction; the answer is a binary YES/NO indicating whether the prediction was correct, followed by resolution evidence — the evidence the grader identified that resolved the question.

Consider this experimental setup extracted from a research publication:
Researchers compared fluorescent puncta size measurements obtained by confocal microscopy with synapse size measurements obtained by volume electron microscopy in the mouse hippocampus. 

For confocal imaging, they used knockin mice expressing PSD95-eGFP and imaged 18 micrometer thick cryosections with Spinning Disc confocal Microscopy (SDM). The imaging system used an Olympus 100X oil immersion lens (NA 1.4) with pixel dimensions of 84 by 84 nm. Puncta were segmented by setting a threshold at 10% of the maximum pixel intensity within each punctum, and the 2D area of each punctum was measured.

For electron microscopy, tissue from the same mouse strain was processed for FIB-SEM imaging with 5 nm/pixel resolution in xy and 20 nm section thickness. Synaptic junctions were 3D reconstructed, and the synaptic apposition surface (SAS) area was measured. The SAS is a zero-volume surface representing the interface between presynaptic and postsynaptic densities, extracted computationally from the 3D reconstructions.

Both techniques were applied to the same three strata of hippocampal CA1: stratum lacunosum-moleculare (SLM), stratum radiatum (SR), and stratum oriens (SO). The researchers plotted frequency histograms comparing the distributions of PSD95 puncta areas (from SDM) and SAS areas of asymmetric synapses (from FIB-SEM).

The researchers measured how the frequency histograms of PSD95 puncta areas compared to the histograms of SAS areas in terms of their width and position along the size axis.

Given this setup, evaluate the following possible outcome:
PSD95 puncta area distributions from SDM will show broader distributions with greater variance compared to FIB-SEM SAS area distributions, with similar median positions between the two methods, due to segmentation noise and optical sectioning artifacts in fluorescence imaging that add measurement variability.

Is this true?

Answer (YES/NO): NO